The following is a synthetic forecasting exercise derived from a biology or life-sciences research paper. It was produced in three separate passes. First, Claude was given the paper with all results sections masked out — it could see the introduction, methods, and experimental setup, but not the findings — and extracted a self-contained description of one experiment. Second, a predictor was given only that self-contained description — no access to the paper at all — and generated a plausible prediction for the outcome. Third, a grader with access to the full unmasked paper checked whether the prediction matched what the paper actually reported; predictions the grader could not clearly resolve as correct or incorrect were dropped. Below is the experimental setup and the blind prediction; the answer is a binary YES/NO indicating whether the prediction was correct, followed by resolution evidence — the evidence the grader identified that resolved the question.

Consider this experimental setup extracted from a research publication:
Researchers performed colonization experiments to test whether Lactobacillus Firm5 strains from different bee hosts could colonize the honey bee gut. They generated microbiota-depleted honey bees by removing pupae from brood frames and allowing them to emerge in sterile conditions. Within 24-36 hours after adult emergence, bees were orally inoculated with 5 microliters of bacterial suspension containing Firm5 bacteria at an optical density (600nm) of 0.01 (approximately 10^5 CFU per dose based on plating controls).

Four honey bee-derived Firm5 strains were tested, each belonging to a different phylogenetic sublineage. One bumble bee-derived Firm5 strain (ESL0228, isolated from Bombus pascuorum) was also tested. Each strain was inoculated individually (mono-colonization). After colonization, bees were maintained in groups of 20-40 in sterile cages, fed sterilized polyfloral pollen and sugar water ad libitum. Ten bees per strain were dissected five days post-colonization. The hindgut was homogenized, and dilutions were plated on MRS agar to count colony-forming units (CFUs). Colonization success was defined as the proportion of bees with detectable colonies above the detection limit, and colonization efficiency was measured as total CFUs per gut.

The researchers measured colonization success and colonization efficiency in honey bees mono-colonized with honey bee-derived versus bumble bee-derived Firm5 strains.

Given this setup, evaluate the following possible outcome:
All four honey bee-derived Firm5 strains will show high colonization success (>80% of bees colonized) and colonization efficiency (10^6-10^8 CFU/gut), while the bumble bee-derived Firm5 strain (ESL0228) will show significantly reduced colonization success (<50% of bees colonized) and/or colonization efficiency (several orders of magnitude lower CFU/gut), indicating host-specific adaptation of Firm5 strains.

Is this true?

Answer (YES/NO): NO